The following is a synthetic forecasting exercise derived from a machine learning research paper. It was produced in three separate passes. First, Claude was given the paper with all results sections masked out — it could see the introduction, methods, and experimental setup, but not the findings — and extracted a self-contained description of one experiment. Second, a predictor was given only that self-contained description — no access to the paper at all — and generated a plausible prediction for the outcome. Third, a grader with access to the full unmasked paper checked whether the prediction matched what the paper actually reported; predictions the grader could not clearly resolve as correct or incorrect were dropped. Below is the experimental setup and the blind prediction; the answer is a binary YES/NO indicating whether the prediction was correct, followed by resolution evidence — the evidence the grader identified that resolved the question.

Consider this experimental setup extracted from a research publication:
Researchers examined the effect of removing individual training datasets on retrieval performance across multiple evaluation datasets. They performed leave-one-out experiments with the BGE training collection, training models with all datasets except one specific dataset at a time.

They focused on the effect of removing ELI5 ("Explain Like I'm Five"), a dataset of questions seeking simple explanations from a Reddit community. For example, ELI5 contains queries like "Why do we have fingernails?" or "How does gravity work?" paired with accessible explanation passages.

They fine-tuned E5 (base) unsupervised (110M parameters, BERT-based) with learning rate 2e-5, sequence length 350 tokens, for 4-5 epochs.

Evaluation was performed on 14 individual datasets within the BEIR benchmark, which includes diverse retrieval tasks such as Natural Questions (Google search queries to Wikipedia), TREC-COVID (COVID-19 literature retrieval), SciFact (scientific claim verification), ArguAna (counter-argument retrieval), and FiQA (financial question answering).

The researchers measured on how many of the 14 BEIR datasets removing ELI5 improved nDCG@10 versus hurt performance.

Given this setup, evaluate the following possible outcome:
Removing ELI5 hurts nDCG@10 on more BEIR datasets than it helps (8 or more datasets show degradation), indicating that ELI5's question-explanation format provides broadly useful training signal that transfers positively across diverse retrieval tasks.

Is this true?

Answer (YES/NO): NO